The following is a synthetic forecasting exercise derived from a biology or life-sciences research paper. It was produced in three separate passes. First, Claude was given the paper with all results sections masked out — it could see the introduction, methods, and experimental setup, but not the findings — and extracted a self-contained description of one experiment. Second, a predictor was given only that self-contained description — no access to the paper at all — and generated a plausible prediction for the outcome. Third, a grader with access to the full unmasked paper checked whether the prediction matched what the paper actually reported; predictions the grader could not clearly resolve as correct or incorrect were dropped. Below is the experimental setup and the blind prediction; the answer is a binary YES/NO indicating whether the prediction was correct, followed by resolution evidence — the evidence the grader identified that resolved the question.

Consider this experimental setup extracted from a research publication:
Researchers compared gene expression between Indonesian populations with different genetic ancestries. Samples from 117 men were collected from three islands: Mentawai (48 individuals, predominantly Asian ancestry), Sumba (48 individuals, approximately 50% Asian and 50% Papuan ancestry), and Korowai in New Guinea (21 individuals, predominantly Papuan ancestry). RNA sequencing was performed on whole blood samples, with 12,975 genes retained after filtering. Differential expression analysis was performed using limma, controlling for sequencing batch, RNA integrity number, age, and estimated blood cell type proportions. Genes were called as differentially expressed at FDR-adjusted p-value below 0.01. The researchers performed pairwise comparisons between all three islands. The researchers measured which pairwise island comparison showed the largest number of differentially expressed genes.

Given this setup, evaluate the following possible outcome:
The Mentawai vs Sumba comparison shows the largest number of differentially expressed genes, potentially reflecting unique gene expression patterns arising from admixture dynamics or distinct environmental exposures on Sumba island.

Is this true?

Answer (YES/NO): NO